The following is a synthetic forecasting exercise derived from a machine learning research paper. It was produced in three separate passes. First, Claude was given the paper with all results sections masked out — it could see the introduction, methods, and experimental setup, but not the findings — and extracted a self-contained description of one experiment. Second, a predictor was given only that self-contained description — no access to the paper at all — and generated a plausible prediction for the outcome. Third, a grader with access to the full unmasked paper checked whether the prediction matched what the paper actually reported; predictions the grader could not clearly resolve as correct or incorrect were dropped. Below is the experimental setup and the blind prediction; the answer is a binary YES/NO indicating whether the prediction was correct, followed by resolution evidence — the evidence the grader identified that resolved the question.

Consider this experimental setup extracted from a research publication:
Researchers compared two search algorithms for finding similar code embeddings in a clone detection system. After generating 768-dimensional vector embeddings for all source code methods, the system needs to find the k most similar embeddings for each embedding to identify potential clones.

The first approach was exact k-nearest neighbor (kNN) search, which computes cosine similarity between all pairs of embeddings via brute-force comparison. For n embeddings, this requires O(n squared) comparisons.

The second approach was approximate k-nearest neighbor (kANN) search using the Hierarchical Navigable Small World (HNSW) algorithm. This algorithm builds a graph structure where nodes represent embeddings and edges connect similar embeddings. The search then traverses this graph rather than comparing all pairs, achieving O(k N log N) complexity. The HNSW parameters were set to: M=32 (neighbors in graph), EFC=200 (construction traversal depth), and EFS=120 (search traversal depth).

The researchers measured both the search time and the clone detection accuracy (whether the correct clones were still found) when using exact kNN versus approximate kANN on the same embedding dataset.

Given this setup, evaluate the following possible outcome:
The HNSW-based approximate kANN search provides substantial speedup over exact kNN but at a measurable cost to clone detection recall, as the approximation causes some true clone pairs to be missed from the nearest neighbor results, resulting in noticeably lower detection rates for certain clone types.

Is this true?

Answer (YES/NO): NO